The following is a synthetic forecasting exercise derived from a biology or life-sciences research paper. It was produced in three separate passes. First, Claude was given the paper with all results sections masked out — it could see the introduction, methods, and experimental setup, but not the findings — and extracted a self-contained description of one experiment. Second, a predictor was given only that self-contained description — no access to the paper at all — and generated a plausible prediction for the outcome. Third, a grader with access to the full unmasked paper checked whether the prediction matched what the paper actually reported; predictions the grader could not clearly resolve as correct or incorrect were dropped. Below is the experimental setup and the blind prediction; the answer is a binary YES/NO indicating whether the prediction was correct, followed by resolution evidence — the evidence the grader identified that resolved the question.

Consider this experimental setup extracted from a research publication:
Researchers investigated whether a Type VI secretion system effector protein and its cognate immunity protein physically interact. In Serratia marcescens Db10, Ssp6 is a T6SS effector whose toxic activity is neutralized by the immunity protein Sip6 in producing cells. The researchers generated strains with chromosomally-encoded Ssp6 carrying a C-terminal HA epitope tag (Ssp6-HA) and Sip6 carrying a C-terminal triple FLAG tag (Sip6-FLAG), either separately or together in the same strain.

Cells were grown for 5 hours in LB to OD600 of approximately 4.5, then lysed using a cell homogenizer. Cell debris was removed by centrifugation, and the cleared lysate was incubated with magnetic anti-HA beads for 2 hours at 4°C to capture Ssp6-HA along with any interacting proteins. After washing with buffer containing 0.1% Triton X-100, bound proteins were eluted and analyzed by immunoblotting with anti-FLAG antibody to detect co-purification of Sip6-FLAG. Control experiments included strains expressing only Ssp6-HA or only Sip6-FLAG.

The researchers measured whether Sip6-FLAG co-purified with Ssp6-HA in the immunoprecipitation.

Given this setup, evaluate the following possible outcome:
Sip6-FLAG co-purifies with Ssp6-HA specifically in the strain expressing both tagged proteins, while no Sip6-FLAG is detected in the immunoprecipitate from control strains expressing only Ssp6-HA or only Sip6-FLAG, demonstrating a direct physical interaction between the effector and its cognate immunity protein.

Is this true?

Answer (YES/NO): YES